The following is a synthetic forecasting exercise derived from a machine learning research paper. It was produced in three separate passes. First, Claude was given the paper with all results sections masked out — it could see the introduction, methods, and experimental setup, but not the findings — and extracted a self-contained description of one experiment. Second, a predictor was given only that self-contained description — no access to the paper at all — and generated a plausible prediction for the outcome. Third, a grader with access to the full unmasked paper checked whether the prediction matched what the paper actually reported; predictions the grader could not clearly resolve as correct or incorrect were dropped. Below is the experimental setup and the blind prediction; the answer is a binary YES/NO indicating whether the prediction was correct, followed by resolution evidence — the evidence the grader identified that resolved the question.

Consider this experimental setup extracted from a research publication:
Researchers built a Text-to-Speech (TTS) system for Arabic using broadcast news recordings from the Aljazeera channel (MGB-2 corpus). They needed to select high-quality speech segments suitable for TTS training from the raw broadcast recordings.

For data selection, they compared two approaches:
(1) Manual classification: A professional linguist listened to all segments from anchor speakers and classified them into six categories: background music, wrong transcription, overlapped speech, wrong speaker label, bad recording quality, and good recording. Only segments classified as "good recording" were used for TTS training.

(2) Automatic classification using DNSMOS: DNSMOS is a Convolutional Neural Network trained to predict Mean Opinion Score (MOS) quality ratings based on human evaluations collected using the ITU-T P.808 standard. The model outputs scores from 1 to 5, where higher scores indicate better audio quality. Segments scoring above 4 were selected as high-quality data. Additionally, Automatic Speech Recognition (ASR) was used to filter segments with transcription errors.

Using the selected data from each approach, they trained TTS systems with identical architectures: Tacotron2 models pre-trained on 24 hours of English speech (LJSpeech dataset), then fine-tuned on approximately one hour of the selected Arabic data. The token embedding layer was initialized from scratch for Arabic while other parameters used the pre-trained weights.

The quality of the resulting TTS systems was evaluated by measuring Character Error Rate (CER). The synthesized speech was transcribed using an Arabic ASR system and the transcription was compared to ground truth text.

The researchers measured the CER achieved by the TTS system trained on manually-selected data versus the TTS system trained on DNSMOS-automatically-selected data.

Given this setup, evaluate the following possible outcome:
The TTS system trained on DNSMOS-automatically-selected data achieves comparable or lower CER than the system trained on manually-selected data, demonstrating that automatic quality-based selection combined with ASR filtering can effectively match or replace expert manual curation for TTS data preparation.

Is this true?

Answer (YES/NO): YES